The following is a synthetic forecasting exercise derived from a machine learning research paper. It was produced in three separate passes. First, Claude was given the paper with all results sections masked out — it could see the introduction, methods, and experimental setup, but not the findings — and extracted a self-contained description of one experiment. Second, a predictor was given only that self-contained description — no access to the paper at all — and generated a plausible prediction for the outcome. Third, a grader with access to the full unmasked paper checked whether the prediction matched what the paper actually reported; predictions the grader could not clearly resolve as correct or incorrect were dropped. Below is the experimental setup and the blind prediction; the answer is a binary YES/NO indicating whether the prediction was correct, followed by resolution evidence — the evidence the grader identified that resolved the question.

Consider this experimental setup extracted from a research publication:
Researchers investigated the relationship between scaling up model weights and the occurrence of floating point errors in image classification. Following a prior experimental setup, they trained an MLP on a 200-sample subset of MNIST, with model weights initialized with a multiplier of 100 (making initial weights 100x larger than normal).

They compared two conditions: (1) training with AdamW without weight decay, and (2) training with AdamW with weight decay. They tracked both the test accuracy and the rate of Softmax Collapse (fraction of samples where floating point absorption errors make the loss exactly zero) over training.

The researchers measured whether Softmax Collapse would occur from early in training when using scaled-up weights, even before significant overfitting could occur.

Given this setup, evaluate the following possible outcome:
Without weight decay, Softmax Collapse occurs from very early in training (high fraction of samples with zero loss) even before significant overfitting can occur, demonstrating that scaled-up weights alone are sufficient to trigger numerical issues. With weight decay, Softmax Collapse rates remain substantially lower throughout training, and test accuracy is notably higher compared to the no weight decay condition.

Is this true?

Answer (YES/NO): NO